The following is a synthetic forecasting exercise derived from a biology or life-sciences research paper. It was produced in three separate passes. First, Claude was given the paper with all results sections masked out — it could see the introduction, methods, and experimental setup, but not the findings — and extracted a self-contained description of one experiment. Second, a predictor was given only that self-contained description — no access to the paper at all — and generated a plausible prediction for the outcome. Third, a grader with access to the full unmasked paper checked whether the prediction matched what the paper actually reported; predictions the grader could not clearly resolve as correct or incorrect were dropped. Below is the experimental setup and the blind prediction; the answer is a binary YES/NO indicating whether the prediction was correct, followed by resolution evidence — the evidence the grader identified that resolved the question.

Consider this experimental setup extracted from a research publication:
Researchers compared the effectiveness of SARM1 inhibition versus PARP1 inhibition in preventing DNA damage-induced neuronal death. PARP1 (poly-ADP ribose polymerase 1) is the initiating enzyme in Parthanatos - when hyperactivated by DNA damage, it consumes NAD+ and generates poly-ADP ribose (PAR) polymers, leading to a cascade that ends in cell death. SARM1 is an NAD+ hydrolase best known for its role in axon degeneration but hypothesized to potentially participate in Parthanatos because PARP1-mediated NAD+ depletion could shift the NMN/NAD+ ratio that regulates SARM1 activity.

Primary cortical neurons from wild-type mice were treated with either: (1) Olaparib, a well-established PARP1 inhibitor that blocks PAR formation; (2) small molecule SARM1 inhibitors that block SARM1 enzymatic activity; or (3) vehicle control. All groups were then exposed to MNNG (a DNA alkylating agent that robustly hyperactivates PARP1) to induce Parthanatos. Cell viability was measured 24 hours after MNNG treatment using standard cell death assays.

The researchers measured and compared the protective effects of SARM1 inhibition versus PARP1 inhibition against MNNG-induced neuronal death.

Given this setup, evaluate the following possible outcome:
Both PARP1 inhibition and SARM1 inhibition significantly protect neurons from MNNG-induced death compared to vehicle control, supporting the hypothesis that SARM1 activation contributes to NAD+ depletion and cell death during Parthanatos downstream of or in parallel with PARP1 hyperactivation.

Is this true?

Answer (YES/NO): YES